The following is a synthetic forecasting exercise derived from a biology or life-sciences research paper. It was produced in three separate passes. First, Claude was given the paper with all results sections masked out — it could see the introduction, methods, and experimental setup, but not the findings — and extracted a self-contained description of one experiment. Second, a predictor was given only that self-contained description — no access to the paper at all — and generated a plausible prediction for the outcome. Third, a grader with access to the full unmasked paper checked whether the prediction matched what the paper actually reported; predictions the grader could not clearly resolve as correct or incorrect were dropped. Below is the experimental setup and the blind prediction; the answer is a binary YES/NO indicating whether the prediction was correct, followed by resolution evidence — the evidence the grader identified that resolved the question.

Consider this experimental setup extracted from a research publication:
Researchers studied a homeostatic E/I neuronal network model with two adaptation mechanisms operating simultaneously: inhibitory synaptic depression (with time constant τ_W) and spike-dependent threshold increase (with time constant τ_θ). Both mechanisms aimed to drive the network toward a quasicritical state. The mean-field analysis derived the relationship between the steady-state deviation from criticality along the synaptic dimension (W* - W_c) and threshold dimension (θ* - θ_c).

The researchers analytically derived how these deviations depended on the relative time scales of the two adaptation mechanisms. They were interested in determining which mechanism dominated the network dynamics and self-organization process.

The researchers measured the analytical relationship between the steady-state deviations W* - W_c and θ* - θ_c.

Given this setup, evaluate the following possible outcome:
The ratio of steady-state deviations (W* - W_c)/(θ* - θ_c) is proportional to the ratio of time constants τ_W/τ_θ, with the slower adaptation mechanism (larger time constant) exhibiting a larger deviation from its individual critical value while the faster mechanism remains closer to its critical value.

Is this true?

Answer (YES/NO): NO